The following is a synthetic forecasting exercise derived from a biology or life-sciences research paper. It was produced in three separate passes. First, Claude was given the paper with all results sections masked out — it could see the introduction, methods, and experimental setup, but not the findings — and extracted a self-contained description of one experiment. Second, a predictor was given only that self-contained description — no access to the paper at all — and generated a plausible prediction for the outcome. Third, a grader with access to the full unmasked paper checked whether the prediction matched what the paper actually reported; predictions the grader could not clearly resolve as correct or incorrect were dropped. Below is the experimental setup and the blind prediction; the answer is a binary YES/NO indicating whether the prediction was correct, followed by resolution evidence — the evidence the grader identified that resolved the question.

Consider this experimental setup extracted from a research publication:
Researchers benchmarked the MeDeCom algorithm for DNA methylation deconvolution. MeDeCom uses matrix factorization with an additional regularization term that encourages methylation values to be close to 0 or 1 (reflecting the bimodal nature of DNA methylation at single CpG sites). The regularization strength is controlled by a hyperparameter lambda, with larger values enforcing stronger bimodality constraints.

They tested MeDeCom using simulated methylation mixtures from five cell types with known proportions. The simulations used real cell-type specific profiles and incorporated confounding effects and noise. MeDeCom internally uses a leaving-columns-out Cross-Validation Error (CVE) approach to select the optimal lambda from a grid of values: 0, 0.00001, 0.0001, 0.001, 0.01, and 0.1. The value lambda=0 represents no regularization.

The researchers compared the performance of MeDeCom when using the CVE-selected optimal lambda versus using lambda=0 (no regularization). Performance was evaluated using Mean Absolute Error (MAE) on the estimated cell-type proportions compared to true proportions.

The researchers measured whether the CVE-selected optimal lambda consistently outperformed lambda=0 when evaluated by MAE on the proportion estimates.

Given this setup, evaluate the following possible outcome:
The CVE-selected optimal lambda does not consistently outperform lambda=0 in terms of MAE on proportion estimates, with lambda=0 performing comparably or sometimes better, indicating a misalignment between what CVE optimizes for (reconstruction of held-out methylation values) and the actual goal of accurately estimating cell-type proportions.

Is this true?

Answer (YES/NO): YES